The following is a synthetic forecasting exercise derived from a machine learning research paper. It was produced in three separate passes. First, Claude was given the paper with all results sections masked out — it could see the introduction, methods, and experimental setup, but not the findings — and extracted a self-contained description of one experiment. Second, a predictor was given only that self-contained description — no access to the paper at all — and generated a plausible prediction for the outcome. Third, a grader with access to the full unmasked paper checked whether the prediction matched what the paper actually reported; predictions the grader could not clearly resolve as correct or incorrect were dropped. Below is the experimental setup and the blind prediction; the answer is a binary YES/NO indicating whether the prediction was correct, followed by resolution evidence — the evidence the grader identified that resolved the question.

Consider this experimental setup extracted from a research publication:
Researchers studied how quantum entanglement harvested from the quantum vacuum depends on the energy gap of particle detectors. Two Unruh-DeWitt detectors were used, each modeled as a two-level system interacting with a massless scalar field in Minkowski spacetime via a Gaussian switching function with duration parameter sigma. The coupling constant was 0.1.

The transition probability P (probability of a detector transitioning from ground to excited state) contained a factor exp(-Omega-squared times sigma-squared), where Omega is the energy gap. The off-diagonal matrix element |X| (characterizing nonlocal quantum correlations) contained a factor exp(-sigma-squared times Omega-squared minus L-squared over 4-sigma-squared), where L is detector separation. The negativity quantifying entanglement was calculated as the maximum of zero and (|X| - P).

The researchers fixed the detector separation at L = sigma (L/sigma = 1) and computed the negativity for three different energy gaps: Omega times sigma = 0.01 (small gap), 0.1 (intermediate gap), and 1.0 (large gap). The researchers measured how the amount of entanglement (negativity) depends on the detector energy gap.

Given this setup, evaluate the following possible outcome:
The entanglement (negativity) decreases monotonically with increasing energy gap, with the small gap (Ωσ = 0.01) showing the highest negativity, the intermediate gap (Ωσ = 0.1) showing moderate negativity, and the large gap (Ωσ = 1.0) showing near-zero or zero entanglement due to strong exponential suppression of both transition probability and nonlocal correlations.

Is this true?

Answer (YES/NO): NO